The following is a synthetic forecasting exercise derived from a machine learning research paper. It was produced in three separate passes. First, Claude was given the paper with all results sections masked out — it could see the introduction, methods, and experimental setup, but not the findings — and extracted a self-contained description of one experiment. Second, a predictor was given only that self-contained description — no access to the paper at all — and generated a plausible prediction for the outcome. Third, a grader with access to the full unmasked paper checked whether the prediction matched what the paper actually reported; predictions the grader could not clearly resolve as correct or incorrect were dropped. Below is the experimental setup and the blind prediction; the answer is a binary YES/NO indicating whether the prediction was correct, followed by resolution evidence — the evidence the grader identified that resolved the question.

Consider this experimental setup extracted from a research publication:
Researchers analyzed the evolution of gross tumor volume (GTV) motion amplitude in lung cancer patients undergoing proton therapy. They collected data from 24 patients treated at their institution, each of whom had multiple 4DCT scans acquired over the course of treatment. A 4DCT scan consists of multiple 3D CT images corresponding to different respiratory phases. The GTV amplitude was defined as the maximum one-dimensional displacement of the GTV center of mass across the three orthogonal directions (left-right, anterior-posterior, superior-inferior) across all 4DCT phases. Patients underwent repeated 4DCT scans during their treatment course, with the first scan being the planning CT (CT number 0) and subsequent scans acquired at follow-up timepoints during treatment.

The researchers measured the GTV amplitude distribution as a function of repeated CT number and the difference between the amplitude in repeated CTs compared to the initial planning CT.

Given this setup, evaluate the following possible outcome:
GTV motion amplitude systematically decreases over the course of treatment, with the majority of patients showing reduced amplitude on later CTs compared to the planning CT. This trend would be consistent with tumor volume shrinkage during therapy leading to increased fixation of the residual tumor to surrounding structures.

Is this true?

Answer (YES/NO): YES